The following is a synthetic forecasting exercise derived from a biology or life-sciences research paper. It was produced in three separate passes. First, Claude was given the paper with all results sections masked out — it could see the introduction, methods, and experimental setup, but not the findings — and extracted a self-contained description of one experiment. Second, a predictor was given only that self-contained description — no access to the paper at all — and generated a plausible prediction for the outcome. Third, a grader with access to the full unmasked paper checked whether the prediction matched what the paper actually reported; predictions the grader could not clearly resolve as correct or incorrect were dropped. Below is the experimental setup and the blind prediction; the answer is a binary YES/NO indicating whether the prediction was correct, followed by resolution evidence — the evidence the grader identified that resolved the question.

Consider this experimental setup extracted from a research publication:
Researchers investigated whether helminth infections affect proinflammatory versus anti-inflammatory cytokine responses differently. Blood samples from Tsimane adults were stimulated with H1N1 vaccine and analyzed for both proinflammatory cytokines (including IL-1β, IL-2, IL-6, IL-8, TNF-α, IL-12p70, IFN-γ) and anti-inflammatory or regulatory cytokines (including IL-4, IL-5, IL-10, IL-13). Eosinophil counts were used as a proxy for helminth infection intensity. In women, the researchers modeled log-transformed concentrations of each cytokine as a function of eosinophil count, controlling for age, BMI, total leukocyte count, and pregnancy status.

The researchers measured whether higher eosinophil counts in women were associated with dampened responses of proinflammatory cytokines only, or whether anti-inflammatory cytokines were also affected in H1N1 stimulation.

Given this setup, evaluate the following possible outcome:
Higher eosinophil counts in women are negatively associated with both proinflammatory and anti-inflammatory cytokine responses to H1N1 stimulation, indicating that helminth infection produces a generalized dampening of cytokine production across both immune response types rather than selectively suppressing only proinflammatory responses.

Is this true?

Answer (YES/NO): NO